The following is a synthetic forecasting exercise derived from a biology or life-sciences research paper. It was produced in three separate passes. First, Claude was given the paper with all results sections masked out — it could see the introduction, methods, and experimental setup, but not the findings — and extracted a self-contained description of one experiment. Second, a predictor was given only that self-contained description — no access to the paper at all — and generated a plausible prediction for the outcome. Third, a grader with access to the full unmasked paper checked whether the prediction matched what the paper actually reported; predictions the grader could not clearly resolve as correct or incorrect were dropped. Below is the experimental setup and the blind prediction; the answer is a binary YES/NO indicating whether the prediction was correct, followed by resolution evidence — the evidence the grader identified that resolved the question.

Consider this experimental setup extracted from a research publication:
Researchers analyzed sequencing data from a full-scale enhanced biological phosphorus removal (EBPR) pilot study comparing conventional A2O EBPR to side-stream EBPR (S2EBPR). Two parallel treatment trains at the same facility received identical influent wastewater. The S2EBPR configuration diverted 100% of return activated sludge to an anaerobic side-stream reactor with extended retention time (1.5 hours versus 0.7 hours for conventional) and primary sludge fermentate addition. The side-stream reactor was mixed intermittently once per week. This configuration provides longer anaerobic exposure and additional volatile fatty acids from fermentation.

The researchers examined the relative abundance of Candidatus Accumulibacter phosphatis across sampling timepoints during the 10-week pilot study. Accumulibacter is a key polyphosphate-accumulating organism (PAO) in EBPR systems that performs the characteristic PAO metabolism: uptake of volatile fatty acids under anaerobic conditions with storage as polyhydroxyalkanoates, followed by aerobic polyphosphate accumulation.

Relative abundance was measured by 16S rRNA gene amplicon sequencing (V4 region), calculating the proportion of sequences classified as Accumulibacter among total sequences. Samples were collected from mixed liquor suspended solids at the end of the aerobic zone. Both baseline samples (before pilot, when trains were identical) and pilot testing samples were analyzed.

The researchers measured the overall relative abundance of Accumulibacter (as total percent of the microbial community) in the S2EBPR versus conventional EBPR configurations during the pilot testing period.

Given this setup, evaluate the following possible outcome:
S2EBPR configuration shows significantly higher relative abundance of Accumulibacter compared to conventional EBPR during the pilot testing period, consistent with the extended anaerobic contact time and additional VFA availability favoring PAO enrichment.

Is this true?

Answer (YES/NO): NO